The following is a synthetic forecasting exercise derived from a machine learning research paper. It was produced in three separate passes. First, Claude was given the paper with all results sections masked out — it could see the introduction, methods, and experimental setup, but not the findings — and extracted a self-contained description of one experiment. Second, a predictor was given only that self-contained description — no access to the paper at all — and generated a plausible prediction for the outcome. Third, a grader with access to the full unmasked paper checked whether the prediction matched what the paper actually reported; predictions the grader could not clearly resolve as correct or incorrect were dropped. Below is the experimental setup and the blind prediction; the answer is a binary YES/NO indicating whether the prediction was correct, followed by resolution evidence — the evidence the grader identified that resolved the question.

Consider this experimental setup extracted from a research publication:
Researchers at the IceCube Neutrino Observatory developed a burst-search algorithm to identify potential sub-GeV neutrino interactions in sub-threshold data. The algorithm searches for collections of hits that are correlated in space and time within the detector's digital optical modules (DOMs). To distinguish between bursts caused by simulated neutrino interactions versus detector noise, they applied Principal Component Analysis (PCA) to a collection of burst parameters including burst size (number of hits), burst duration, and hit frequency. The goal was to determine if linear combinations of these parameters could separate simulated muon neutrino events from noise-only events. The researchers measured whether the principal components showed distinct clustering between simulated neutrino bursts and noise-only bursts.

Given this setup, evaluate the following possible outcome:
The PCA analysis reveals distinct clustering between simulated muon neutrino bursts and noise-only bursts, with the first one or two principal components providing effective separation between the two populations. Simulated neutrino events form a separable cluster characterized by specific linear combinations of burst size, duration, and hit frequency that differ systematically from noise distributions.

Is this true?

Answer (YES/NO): NO